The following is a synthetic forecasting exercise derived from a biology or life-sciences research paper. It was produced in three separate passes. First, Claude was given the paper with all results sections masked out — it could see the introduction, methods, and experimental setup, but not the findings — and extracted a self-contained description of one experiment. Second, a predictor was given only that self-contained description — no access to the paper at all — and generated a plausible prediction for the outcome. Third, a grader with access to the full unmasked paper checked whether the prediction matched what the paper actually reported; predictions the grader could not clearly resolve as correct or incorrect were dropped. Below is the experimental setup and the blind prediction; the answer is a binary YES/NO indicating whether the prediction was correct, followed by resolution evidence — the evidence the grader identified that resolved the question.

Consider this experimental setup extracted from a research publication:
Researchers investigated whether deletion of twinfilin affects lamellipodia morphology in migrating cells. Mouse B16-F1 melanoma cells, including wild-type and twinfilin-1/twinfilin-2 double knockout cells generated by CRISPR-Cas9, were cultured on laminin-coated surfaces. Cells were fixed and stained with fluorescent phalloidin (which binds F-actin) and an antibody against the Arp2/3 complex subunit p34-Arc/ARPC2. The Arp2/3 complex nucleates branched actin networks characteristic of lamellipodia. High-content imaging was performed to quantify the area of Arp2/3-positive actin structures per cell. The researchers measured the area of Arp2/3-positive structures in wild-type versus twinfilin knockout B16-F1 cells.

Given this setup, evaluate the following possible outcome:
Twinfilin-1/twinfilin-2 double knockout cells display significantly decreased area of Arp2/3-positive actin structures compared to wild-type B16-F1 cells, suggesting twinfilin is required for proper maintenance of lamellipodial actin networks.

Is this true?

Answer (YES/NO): NO